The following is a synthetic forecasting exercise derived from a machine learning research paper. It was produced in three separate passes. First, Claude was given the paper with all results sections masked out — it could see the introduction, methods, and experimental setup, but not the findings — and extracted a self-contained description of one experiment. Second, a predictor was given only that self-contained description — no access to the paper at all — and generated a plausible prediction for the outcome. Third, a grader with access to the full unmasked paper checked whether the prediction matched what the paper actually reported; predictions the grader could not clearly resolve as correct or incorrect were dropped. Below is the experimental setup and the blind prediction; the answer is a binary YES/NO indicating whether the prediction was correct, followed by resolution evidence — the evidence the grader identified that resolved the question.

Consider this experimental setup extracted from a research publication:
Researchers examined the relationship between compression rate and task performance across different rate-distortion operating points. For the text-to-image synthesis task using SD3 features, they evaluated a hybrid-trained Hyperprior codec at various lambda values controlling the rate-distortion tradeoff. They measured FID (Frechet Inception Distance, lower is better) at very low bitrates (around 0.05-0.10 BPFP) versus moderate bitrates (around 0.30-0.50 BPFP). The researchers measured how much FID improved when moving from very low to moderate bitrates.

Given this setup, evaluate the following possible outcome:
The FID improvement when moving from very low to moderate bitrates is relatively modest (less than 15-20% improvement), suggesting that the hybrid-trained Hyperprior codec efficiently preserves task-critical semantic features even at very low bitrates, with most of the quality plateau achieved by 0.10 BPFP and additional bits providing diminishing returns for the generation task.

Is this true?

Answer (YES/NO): NO